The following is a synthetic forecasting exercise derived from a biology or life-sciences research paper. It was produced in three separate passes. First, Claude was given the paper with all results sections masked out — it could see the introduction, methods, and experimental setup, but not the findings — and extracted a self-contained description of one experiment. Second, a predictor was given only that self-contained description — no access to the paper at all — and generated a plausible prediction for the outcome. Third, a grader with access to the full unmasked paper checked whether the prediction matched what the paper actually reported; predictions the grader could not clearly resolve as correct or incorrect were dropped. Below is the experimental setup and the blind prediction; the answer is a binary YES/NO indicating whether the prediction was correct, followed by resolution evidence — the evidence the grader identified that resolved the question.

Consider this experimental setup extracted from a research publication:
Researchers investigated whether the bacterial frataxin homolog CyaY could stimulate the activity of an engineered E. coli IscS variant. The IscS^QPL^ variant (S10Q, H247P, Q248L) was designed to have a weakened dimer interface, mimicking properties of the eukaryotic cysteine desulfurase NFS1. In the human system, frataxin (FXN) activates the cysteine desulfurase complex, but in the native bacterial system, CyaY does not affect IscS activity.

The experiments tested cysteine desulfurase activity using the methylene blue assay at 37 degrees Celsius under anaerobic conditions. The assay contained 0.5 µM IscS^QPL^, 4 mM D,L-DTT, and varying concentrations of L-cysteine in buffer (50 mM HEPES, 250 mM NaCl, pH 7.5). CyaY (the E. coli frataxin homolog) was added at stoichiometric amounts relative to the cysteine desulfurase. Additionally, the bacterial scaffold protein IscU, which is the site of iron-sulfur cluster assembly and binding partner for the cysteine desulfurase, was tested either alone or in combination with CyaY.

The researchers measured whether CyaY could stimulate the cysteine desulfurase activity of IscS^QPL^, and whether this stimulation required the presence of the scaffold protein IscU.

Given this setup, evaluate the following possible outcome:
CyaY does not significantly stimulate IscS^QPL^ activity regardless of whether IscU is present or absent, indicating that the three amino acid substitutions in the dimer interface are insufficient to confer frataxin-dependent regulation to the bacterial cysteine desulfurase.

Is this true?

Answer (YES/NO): NO